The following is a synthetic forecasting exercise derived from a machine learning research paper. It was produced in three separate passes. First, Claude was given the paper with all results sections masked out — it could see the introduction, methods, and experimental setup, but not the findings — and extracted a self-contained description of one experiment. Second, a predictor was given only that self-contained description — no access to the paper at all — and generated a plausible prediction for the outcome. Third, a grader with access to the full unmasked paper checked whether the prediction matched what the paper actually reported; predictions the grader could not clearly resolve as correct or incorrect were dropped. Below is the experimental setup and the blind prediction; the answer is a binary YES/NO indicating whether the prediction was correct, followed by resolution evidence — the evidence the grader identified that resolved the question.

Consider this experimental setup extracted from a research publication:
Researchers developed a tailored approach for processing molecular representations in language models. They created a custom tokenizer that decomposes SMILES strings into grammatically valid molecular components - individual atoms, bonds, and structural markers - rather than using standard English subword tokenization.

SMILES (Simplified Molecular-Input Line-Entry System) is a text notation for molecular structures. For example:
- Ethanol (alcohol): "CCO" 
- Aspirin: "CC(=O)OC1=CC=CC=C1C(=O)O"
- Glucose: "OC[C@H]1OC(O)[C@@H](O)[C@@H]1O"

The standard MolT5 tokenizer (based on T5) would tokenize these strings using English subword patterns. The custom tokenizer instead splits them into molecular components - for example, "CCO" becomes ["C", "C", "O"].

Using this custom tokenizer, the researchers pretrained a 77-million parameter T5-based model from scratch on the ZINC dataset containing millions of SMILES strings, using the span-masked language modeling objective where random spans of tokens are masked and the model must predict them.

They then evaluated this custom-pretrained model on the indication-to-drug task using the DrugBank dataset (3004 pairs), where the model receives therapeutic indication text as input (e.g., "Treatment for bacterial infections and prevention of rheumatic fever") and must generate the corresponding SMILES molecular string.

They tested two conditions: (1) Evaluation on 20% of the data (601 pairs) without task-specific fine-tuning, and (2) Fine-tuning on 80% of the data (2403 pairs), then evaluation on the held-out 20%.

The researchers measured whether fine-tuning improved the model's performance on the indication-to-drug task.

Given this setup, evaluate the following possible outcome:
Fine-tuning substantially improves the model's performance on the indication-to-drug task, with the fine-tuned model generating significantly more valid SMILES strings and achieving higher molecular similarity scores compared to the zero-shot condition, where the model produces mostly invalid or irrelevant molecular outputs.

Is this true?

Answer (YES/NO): NO